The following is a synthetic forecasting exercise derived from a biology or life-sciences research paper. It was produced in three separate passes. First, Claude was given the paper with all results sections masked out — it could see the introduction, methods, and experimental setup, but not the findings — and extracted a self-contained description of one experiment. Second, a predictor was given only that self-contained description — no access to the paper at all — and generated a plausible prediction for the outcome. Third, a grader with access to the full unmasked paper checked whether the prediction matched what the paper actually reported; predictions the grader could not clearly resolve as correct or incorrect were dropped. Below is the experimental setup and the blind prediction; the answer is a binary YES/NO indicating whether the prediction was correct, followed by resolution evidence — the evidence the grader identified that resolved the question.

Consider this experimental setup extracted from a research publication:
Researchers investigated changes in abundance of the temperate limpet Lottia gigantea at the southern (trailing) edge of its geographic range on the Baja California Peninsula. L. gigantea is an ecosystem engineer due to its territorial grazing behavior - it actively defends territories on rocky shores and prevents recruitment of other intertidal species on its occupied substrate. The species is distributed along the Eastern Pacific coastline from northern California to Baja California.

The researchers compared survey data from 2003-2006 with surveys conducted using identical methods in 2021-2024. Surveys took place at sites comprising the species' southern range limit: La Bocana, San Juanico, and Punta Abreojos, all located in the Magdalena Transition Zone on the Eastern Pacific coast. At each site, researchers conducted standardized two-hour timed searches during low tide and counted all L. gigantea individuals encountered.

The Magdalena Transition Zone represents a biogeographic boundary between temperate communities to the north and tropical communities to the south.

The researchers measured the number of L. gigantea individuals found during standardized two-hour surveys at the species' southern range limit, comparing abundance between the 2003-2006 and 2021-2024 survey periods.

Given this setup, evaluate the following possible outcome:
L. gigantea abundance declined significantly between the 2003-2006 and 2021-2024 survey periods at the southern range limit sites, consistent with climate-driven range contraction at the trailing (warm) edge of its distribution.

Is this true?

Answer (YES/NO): YES